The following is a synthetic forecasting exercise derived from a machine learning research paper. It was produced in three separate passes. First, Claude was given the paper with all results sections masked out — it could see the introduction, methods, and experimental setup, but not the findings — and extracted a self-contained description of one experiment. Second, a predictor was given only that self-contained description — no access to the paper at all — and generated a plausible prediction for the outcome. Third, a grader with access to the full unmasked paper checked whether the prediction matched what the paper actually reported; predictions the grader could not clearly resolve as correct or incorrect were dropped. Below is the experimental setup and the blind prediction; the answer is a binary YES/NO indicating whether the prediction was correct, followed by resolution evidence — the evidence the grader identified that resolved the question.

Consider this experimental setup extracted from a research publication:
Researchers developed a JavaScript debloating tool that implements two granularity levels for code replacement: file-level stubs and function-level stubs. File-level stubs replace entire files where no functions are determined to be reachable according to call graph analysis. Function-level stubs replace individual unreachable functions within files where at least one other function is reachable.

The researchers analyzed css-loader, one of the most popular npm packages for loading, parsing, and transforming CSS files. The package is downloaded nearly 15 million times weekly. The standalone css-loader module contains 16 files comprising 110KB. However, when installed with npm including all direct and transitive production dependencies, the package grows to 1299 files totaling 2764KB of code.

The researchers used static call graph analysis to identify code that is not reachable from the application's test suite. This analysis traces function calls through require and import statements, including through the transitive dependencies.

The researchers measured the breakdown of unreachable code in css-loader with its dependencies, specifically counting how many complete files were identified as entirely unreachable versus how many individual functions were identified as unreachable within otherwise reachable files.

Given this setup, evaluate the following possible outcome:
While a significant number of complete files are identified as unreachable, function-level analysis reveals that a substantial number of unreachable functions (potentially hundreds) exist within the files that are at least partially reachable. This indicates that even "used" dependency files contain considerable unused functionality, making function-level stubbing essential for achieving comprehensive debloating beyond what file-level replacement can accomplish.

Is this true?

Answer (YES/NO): NO